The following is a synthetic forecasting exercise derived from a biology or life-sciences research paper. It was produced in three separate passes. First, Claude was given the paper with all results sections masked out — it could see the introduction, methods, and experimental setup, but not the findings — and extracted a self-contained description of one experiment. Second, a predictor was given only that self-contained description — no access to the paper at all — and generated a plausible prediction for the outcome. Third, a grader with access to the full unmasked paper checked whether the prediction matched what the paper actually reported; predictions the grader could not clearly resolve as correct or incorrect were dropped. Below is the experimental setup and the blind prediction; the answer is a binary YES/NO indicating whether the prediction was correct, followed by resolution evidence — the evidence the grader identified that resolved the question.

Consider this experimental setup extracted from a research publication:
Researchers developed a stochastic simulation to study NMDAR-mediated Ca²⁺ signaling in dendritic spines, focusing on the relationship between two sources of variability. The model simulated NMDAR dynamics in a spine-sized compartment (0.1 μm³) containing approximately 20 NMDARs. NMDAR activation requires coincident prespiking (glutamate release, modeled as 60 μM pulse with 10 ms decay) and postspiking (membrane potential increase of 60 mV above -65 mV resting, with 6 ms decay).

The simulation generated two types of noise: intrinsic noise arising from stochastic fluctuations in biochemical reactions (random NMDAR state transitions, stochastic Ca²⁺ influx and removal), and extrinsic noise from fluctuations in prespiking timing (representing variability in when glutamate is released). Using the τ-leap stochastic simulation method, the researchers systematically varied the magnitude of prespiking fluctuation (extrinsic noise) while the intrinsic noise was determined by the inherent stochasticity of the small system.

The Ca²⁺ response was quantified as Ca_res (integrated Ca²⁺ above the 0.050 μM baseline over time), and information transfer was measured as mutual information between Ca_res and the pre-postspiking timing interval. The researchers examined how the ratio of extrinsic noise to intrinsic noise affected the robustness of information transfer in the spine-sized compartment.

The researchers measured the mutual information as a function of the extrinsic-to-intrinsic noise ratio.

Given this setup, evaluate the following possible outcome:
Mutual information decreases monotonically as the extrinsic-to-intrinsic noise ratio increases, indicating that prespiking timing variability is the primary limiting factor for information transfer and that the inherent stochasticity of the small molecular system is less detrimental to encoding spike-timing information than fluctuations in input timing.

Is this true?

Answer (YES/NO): YES